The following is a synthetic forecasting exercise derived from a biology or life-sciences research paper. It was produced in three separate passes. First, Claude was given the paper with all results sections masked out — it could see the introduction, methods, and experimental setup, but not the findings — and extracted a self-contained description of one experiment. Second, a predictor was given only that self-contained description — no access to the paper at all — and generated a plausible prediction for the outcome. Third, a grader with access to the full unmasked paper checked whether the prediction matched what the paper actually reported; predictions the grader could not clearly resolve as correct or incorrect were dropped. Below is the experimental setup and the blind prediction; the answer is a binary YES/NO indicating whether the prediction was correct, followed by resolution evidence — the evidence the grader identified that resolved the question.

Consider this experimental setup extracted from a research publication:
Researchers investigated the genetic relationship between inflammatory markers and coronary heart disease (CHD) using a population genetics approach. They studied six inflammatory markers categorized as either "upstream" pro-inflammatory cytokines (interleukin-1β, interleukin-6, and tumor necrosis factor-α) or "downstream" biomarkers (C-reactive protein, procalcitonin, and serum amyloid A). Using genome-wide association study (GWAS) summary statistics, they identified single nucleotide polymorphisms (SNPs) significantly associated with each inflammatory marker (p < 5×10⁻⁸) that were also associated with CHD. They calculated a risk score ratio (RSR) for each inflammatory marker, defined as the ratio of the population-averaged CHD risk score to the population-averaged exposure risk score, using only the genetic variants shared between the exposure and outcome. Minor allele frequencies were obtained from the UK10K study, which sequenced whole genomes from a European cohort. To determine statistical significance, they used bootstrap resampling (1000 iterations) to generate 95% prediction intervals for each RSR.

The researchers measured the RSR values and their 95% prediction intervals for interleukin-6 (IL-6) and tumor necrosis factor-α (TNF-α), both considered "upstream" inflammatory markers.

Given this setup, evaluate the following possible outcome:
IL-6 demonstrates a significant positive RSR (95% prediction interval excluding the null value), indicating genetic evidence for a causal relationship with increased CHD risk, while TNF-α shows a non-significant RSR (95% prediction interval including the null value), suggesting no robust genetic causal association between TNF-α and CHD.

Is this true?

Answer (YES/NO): NO